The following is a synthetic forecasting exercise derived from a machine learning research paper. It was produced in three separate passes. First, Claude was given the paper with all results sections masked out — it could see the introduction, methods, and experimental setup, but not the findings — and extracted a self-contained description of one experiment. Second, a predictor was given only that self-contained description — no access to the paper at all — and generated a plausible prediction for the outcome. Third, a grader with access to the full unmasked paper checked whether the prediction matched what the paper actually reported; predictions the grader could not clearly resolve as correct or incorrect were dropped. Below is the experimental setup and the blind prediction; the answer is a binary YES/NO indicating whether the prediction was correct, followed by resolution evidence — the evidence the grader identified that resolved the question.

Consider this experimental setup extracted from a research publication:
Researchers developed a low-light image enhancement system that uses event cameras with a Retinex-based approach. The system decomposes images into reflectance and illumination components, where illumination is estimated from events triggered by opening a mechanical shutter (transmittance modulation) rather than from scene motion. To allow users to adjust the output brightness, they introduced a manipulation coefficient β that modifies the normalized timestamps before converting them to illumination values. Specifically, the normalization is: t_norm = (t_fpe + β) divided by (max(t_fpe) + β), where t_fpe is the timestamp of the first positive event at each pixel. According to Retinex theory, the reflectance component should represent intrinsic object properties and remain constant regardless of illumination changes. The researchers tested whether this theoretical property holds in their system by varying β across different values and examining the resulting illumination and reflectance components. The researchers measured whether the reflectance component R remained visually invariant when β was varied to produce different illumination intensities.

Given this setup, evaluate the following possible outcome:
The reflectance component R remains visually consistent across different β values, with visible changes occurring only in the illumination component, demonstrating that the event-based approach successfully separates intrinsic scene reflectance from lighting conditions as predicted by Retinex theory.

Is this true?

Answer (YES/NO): YES